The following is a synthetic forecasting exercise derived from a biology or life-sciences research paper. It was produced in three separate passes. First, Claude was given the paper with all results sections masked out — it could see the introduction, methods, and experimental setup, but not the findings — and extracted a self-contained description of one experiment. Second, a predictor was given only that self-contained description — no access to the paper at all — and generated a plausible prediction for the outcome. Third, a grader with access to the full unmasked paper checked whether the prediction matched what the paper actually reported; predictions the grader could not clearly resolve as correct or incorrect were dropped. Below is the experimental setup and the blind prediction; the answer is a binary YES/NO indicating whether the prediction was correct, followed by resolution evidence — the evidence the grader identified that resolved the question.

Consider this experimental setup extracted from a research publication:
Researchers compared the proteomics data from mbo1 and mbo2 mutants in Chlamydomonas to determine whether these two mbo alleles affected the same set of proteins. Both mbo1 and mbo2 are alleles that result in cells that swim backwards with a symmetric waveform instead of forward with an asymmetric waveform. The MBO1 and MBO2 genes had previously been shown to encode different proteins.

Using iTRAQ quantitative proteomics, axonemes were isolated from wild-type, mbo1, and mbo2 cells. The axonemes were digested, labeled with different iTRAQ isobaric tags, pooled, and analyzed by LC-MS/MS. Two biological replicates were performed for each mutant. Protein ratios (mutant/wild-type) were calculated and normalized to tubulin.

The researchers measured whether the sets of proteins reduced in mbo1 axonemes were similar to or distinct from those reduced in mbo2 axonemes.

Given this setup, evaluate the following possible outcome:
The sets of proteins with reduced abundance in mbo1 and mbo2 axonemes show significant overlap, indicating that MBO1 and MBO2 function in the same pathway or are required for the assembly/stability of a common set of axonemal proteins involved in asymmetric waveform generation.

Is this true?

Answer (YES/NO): YES